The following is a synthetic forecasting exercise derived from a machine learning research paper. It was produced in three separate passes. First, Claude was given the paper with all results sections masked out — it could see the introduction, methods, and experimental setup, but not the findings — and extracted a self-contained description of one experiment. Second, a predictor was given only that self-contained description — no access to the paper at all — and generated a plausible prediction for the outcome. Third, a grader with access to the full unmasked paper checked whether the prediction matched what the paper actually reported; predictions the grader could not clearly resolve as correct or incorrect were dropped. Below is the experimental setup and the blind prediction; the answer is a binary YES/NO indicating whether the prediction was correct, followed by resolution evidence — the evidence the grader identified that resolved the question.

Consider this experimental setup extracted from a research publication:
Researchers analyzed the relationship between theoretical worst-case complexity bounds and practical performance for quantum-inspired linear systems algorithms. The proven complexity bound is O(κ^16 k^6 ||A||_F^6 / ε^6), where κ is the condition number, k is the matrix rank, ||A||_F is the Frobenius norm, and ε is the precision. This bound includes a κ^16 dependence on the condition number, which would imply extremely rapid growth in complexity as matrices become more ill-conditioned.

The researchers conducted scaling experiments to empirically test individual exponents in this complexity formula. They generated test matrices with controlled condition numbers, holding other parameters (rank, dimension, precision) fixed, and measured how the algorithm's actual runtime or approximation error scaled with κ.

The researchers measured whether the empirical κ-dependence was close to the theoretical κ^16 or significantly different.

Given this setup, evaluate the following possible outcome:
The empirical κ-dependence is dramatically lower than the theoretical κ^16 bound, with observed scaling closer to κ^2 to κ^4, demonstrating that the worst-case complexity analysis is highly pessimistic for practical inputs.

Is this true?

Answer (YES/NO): YES